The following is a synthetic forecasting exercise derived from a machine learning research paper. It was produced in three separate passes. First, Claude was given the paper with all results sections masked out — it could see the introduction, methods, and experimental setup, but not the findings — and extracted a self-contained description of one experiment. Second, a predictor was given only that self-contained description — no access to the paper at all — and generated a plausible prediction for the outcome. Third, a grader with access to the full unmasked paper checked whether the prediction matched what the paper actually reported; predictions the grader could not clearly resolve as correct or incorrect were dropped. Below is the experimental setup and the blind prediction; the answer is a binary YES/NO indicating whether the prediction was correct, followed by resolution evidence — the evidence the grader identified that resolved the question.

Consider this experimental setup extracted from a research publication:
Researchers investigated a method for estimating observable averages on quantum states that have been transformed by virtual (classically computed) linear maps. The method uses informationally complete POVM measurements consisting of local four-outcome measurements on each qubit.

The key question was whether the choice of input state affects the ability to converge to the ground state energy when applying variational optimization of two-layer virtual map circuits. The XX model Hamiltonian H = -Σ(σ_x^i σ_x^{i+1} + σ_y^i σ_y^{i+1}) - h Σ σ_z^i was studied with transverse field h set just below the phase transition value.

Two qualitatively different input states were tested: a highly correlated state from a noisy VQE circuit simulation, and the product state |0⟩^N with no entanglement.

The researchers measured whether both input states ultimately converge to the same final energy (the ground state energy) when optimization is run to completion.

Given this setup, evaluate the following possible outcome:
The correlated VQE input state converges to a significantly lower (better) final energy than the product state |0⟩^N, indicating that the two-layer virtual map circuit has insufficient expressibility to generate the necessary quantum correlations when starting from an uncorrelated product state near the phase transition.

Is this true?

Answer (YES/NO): NO